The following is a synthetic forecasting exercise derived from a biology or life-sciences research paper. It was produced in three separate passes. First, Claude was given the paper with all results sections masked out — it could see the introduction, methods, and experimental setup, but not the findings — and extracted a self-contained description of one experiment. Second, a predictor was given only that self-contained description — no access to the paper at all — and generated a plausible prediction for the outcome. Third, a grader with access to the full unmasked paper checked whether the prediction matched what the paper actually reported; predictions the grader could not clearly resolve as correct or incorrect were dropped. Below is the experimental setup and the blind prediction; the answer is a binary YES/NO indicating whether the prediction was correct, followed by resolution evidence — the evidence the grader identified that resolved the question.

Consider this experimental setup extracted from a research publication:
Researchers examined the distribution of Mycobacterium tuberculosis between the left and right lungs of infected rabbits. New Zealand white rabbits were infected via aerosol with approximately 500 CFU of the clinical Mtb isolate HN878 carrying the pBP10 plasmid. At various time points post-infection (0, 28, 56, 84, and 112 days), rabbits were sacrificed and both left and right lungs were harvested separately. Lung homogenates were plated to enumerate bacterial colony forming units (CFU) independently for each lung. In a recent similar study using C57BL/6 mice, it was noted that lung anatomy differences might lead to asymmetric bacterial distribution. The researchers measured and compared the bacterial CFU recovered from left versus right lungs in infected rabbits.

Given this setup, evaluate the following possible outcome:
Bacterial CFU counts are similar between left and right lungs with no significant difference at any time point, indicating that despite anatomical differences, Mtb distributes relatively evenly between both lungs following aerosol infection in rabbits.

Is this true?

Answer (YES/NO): YES